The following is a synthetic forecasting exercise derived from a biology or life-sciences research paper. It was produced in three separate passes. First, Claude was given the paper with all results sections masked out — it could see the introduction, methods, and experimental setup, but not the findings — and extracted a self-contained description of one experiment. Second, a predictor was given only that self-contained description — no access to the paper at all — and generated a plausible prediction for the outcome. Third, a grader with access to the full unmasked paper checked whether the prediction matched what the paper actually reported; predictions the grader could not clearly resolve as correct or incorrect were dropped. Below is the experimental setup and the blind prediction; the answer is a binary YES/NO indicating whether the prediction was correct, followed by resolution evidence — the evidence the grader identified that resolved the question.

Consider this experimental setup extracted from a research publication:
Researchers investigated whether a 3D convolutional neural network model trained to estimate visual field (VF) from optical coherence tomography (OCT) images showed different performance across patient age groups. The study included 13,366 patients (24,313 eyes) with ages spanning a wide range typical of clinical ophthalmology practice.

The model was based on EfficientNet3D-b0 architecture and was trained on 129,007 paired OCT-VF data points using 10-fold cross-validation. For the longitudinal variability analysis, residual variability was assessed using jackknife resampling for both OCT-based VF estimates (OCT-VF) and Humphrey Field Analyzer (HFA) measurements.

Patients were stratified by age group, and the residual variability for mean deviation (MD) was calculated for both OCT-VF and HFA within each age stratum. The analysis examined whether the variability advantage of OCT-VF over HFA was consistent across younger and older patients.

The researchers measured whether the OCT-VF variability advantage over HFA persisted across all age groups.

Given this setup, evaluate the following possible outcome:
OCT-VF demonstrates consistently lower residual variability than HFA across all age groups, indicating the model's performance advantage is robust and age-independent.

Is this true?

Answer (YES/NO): NO